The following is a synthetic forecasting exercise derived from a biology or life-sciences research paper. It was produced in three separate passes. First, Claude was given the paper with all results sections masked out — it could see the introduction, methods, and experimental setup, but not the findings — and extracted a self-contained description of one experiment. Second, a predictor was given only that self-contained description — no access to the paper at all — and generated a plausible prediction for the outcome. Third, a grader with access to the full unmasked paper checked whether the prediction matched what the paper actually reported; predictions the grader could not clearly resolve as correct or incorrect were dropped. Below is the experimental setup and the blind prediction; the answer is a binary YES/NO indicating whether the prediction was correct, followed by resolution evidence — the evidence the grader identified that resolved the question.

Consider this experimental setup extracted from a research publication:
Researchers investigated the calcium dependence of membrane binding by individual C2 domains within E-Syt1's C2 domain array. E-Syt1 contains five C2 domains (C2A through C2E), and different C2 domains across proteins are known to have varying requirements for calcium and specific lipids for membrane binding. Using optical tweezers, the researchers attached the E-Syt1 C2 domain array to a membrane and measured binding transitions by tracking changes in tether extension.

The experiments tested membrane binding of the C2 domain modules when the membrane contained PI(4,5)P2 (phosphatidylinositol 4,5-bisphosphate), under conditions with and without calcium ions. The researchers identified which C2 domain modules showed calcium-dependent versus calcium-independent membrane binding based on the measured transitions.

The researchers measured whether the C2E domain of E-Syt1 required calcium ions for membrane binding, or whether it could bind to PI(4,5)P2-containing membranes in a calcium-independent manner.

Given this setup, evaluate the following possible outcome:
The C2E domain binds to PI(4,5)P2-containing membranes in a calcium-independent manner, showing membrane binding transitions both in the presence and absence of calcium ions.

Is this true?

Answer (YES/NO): YES